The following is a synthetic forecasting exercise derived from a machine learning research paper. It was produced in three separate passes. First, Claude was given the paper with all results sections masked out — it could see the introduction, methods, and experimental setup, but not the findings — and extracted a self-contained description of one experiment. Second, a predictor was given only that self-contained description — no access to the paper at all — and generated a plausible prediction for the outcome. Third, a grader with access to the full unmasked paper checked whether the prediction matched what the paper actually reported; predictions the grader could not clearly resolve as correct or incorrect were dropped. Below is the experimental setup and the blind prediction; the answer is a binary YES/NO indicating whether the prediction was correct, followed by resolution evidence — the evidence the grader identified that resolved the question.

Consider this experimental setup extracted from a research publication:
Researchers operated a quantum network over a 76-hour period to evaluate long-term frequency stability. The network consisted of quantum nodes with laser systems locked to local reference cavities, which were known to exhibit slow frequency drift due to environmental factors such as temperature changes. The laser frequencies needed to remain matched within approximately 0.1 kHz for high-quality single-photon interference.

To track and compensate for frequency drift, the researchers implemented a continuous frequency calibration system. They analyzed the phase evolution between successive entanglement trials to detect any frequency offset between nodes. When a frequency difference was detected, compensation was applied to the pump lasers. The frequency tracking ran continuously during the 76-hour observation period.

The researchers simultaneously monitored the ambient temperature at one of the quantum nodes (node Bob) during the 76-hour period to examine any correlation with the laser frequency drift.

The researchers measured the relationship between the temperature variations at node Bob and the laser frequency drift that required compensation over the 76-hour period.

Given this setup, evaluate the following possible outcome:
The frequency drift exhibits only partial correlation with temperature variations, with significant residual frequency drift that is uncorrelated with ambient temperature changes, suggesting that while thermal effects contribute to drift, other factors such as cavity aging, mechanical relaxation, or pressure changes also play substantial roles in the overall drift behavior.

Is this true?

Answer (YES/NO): NO